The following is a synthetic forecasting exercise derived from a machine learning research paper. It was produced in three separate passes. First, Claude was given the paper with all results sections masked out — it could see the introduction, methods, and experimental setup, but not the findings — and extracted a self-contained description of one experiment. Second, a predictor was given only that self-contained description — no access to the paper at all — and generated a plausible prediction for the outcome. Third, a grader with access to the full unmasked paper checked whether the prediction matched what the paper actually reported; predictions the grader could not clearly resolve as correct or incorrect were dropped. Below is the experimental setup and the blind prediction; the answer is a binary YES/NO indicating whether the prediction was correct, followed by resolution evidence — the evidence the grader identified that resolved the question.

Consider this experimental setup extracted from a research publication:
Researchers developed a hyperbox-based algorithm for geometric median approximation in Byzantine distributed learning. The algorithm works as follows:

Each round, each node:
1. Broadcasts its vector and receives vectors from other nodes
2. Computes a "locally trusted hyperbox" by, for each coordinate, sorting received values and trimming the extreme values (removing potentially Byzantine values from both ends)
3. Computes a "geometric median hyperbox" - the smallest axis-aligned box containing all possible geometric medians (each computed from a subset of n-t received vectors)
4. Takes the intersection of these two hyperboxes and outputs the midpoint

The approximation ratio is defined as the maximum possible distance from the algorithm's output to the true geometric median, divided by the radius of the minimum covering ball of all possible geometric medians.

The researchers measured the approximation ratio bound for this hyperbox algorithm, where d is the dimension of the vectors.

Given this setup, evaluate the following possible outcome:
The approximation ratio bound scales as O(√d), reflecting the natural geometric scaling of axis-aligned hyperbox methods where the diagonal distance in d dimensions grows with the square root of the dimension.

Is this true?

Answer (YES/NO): YES